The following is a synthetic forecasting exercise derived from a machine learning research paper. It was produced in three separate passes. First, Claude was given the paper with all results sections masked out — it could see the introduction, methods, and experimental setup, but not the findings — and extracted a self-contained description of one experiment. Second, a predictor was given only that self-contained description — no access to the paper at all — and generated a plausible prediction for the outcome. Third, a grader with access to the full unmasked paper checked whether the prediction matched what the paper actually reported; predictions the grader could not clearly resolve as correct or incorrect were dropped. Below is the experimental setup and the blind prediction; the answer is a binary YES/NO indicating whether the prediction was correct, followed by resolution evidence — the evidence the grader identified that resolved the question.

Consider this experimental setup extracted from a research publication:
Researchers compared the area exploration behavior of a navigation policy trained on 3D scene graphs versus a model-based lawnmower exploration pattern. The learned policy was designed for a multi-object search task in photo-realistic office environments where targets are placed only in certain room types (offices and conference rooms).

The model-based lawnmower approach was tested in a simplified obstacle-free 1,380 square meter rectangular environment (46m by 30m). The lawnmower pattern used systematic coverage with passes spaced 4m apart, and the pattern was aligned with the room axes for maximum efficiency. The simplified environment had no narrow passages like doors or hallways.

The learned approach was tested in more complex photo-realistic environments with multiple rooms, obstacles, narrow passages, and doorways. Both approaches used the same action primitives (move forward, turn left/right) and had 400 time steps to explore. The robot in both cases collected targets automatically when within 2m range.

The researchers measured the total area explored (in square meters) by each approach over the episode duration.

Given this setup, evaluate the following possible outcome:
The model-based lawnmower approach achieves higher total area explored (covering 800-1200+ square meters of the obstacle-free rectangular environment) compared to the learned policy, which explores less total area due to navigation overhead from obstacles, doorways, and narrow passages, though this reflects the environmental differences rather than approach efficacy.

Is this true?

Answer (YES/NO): NO